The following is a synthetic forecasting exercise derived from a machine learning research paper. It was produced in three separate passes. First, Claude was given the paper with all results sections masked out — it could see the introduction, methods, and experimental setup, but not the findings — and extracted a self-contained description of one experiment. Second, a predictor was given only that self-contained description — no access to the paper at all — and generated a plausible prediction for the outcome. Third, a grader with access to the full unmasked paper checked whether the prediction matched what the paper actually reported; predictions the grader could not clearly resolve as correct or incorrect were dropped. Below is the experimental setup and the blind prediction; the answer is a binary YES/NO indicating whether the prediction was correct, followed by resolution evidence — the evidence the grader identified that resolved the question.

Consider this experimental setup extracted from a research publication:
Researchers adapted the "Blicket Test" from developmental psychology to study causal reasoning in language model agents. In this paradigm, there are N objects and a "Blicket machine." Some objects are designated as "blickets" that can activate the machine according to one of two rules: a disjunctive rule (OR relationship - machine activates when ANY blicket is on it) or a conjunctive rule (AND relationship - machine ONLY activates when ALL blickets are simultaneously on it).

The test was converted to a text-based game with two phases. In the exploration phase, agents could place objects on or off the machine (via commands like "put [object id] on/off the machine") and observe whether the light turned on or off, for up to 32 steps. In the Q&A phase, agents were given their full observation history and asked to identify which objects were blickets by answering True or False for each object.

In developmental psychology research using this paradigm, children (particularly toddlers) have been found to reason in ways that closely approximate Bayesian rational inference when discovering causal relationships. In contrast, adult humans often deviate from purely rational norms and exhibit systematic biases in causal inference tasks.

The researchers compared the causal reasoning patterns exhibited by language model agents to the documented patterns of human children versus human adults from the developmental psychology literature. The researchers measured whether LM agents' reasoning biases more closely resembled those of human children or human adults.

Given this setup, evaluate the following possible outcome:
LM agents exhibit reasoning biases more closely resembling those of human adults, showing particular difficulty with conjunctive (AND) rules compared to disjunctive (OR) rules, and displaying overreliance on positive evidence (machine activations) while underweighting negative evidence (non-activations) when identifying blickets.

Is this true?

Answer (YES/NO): YES